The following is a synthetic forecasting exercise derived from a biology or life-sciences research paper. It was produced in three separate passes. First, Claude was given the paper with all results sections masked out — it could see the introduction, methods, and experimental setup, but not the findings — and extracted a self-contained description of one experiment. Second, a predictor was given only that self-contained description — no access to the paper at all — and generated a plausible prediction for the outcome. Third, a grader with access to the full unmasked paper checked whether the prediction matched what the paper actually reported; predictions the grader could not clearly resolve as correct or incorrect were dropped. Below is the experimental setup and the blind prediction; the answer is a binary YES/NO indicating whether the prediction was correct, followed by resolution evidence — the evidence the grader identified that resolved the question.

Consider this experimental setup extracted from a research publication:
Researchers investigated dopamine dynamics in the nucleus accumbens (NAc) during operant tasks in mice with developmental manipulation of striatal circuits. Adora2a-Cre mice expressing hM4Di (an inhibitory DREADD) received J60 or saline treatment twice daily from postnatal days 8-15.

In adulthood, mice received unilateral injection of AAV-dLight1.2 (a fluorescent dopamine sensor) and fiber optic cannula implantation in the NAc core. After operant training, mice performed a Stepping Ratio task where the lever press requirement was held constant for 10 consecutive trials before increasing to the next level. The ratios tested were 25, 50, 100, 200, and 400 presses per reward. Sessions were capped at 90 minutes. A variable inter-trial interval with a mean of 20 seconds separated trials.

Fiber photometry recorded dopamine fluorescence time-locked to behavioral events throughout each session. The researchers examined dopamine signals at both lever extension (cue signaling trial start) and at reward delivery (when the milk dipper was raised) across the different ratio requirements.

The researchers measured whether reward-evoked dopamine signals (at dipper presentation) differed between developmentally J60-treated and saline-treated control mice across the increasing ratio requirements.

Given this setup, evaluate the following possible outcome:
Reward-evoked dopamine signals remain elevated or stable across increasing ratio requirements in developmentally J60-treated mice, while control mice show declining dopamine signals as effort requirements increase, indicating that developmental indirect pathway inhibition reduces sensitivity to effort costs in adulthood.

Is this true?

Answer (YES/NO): NO